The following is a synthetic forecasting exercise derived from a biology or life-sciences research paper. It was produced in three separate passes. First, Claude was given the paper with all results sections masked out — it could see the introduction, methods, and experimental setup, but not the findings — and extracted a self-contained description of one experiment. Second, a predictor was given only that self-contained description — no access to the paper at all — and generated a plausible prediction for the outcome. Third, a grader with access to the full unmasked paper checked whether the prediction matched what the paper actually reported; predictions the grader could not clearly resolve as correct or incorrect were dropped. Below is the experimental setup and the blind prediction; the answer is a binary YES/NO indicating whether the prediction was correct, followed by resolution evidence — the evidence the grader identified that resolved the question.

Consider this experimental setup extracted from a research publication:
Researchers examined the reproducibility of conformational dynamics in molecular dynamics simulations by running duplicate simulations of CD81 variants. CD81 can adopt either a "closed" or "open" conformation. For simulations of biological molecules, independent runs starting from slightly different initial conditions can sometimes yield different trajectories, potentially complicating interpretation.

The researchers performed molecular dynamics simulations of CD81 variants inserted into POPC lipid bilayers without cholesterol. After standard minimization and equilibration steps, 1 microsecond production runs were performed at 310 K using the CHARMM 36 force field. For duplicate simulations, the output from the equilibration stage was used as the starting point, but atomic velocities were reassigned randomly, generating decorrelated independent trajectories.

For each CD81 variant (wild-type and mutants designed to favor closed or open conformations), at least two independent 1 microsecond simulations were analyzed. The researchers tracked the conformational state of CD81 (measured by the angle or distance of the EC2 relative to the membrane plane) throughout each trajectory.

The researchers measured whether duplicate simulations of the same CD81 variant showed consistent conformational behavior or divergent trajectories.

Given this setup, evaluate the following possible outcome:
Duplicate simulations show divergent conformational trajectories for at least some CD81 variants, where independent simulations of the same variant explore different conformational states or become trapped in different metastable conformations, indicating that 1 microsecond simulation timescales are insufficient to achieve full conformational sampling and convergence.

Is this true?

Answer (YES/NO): YES